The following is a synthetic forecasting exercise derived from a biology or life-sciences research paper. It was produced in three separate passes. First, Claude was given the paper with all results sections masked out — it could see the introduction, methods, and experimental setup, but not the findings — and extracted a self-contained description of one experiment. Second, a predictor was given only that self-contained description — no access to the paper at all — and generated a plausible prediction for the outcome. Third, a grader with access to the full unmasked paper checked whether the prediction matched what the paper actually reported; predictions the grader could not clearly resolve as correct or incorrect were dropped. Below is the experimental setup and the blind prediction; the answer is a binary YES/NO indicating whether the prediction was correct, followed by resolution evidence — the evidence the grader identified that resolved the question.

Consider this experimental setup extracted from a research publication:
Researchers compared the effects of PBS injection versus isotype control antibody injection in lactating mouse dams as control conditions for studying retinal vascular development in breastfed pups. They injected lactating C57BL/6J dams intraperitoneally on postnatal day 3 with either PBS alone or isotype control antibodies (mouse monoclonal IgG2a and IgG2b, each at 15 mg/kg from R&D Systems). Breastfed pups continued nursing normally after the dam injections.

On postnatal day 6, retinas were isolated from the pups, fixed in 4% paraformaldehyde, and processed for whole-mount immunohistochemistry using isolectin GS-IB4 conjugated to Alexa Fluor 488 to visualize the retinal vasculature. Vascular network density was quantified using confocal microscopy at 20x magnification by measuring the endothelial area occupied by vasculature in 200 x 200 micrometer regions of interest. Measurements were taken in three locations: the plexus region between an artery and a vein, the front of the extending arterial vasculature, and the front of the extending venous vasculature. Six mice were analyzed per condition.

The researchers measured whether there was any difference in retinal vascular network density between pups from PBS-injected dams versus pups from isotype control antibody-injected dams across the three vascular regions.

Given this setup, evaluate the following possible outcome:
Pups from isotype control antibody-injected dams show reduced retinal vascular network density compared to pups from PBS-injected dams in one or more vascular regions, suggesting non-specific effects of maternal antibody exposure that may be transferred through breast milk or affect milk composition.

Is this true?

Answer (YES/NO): NO